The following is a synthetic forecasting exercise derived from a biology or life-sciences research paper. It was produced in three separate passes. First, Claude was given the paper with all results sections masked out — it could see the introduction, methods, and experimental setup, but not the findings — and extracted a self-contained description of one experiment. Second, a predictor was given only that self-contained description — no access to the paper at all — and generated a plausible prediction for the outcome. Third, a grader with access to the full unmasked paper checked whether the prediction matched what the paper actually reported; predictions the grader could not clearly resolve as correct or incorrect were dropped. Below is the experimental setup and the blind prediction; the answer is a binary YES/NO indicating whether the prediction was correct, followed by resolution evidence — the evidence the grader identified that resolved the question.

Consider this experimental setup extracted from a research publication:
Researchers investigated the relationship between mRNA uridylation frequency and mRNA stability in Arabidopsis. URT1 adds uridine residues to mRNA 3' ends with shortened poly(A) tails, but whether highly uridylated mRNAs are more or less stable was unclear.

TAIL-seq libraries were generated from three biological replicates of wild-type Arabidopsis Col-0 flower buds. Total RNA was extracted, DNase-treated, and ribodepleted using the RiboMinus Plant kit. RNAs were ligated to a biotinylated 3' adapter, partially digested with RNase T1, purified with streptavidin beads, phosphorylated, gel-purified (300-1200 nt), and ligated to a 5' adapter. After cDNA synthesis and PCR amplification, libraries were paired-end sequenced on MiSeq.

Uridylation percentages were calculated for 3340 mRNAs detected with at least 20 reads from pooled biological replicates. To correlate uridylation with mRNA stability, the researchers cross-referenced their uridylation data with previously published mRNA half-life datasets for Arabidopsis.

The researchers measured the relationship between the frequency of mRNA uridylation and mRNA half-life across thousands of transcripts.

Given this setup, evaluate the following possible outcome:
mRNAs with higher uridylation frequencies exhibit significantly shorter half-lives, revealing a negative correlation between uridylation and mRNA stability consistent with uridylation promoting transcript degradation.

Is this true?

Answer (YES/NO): YES